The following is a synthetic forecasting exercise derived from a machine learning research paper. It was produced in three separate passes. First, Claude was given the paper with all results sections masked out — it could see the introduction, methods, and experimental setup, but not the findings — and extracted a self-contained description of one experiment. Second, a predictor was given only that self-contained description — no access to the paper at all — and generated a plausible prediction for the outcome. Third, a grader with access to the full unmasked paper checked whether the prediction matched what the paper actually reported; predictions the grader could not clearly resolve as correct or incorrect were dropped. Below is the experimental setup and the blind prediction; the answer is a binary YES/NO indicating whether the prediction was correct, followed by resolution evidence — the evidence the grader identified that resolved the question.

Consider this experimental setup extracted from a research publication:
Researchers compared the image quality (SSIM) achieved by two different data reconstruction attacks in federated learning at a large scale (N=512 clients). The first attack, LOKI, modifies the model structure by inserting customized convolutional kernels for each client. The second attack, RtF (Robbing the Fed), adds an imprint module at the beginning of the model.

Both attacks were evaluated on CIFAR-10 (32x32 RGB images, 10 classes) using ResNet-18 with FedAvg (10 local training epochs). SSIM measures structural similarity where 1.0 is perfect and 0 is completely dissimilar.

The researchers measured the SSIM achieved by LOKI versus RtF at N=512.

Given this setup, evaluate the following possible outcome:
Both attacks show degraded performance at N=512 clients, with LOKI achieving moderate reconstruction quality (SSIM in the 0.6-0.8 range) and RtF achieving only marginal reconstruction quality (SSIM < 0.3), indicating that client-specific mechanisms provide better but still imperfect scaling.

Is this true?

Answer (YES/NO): YES